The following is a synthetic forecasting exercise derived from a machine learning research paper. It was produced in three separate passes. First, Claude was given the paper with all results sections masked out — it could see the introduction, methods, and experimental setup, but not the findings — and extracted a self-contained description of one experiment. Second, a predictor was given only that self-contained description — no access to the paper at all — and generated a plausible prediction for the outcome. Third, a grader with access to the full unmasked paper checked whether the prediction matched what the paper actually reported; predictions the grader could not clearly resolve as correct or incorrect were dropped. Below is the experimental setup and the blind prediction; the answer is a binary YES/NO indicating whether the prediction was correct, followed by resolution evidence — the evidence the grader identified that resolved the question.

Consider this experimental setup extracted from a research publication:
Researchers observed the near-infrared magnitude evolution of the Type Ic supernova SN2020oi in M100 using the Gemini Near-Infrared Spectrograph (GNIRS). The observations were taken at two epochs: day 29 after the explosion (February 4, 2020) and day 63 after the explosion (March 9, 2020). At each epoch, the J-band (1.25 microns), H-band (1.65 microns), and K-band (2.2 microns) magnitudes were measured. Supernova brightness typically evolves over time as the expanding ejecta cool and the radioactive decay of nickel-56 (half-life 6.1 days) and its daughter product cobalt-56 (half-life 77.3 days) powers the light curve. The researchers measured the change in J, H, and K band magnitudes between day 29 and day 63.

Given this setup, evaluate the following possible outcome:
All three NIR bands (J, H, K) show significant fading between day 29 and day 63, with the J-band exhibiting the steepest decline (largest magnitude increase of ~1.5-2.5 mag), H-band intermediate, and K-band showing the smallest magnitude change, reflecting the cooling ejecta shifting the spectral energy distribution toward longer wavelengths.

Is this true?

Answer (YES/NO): NO